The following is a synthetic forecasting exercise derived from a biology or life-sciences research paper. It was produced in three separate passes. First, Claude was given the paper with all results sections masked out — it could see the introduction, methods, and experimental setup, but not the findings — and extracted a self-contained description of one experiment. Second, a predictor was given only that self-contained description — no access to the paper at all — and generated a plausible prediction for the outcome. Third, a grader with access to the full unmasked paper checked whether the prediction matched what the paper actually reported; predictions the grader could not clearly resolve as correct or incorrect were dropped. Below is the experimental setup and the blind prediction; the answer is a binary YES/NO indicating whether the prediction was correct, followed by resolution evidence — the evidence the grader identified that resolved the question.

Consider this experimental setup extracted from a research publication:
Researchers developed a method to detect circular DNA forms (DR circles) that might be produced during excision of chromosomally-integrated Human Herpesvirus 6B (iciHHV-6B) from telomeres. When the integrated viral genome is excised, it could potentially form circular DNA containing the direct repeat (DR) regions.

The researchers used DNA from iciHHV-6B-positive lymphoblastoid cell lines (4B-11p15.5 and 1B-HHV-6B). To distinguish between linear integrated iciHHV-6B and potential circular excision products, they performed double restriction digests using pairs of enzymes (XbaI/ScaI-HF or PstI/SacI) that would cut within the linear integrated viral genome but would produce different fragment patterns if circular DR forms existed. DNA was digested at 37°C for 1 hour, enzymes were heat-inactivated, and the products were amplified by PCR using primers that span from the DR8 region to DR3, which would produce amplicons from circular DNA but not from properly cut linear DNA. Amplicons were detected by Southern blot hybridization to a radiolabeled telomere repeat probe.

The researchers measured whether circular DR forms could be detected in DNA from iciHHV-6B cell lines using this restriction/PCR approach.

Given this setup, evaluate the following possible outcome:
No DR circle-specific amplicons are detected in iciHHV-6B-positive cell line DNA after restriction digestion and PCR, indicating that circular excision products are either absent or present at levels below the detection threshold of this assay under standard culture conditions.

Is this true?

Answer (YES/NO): NO